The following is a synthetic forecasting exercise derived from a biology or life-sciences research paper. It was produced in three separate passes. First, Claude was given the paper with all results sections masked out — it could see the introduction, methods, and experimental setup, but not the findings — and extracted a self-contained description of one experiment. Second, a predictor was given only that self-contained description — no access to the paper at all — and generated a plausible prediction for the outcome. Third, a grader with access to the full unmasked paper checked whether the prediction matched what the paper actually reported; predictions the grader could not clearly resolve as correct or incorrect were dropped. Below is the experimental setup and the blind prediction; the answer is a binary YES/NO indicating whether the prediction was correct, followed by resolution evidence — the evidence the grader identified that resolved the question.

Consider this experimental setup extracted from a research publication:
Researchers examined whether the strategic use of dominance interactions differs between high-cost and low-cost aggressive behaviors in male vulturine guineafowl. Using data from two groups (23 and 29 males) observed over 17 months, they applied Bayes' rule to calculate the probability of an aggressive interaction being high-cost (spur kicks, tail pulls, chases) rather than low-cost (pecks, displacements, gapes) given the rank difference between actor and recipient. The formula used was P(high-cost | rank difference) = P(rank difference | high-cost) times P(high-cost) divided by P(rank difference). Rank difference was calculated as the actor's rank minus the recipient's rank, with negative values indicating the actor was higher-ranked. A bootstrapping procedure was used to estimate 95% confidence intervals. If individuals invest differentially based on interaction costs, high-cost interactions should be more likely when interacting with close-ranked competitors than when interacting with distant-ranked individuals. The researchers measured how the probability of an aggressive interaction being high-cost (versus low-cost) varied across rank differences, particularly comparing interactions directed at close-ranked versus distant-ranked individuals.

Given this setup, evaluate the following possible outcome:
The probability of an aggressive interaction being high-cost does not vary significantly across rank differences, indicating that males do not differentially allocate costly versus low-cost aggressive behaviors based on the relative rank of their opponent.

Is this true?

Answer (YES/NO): NO